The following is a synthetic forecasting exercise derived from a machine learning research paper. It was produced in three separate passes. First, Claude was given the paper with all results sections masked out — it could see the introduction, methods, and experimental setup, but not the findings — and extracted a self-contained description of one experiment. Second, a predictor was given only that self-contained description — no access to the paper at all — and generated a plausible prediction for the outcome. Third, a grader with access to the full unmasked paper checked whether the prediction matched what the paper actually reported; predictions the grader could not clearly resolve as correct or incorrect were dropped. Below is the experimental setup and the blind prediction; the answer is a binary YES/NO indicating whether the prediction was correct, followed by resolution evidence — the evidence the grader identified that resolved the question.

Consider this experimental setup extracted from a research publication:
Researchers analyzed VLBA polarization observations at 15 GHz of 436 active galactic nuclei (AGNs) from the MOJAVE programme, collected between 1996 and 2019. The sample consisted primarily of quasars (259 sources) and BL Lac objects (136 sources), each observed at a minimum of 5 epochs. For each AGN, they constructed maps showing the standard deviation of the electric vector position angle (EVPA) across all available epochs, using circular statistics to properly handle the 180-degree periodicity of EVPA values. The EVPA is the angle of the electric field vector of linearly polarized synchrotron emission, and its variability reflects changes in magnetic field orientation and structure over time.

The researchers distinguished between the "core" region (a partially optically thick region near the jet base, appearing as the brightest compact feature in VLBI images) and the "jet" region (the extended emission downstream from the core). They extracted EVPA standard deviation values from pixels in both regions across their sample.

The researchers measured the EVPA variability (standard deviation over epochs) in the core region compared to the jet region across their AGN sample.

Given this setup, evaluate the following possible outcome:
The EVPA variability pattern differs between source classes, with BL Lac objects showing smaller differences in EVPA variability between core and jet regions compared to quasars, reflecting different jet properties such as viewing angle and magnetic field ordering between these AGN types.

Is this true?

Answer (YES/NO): YES